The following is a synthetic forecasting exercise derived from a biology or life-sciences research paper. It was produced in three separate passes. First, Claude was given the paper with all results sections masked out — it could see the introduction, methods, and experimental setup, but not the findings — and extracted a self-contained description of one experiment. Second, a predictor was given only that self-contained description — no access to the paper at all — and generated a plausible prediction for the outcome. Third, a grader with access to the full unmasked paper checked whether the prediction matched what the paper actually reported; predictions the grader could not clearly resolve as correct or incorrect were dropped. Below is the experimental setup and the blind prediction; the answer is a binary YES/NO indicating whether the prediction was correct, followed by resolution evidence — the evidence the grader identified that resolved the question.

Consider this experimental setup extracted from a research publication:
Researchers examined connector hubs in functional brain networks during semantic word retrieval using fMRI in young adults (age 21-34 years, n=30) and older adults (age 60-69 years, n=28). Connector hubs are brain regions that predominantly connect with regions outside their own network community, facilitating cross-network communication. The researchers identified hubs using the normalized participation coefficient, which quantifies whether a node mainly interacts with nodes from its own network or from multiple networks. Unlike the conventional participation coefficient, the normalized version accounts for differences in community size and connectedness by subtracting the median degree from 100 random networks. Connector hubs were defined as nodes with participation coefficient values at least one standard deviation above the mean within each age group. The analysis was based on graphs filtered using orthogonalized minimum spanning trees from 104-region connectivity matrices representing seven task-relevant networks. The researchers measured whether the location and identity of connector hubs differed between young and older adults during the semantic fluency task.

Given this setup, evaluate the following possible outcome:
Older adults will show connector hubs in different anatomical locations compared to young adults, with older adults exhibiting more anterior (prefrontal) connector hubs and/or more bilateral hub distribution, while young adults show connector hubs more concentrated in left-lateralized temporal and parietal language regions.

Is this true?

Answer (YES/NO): NO